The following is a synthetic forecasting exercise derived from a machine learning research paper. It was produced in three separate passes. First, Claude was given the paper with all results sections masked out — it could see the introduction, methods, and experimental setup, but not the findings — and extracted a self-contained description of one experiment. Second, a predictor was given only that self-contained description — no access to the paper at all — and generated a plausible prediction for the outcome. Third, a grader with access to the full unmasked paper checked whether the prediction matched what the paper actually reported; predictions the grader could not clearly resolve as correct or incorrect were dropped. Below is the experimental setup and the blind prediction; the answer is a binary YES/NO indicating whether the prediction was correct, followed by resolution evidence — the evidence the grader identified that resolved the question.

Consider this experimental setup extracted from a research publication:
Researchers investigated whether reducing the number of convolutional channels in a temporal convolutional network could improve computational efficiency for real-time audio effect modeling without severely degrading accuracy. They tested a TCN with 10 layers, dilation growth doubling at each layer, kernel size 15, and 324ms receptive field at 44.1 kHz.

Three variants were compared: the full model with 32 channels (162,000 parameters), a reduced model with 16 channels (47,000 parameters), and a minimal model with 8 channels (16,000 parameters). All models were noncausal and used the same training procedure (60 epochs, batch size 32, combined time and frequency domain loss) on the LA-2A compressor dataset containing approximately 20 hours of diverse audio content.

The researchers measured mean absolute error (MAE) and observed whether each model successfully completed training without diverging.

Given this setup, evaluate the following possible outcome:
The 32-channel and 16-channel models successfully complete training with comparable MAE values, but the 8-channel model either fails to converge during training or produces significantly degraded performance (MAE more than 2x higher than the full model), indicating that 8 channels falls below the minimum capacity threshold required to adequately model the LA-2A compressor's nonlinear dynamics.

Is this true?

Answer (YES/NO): NO